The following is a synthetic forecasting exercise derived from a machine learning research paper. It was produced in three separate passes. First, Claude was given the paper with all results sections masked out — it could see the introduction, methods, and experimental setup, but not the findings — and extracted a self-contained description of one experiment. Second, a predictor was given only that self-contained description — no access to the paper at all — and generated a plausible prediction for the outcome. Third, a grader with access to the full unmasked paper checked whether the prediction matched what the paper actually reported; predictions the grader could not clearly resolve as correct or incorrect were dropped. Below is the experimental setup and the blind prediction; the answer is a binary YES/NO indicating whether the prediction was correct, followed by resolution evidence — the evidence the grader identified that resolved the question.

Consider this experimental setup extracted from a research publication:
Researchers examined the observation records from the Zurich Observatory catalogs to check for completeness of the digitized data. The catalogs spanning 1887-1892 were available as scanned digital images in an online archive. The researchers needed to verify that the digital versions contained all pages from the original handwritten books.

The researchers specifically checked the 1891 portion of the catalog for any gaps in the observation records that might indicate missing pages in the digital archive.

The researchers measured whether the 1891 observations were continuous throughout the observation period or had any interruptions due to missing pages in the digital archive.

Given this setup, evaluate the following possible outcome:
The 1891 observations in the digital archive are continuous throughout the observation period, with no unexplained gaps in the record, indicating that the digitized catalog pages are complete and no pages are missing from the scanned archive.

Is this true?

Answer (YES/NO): NO